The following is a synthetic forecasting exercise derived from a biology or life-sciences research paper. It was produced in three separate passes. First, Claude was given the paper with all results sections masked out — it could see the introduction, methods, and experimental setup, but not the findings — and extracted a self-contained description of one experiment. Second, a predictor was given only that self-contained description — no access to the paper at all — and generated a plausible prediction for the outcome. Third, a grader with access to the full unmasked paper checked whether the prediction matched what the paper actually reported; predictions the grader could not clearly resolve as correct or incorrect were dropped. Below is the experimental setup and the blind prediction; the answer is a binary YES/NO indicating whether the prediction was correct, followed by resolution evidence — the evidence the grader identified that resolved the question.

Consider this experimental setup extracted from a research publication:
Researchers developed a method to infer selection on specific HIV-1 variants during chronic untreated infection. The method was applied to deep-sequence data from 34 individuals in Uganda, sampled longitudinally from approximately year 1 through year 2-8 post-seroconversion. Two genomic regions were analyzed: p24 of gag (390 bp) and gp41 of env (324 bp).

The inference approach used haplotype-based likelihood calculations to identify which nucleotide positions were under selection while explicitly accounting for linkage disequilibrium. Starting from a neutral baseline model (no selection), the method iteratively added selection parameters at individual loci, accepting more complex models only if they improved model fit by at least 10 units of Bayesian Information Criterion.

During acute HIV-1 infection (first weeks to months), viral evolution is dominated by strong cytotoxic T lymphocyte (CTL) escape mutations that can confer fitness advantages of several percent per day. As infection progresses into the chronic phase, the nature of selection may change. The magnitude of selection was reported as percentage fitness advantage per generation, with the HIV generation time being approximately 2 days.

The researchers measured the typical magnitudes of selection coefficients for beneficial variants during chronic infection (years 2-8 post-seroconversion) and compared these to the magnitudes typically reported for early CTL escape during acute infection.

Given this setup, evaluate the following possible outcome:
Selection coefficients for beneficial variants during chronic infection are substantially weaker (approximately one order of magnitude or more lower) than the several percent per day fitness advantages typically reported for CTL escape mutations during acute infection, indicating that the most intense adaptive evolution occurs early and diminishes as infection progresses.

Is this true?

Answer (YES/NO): YES